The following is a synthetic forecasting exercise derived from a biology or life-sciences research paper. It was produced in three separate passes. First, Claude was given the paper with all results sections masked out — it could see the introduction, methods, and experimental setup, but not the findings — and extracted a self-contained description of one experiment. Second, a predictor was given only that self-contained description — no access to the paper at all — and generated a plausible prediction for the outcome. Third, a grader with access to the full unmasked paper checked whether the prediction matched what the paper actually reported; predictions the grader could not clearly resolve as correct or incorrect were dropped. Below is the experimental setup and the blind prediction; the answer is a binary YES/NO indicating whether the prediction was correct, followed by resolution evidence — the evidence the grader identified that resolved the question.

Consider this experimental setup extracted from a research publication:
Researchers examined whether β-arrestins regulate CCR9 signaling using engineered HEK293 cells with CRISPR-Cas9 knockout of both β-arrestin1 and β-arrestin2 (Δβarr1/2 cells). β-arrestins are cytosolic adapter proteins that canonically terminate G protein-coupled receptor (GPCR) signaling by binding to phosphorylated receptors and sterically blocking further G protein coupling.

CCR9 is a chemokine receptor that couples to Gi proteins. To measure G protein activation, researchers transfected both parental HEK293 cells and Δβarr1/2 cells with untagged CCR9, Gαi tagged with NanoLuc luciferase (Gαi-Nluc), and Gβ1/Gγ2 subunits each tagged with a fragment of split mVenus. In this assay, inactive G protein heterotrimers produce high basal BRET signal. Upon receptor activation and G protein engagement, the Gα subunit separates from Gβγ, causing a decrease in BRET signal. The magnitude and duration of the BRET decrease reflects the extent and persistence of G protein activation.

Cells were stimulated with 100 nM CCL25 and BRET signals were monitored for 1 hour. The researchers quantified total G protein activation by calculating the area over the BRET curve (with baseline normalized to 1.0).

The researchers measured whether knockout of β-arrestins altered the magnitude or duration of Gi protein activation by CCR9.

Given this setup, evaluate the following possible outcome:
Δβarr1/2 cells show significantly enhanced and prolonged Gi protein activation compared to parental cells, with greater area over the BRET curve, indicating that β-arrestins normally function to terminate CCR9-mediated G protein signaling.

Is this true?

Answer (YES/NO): NO